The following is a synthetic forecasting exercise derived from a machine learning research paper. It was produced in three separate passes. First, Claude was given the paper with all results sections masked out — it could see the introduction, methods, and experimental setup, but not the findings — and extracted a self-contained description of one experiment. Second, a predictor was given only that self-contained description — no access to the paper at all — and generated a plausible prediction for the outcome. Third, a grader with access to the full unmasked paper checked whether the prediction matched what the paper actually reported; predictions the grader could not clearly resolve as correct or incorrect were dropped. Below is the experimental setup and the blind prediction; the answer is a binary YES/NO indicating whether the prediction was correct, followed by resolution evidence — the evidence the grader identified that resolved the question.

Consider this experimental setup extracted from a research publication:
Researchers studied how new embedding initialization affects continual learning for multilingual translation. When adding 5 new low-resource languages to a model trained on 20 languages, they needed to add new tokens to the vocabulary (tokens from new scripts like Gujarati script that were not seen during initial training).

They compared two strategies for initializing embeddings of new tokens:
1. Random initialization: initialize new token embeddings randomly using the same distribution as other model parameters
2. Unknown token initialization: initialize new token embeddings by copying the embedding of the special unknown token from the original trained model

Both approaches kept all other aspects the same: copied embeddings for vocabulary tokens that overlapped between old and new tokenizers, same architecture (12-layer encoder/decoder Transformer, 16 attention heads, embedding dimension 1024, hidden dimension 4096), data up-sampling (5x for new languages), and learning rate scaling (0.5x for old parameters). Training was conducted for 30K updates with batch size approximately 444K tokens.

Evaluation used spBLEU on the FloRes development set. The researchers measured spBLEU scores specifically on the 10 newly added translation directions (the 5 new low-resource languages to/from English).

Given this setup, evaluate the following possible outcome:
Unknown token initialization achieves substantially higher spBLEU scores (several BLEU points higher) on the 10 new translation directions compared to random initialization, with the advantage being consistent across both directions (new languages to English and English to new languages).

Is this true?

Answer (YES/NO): NO